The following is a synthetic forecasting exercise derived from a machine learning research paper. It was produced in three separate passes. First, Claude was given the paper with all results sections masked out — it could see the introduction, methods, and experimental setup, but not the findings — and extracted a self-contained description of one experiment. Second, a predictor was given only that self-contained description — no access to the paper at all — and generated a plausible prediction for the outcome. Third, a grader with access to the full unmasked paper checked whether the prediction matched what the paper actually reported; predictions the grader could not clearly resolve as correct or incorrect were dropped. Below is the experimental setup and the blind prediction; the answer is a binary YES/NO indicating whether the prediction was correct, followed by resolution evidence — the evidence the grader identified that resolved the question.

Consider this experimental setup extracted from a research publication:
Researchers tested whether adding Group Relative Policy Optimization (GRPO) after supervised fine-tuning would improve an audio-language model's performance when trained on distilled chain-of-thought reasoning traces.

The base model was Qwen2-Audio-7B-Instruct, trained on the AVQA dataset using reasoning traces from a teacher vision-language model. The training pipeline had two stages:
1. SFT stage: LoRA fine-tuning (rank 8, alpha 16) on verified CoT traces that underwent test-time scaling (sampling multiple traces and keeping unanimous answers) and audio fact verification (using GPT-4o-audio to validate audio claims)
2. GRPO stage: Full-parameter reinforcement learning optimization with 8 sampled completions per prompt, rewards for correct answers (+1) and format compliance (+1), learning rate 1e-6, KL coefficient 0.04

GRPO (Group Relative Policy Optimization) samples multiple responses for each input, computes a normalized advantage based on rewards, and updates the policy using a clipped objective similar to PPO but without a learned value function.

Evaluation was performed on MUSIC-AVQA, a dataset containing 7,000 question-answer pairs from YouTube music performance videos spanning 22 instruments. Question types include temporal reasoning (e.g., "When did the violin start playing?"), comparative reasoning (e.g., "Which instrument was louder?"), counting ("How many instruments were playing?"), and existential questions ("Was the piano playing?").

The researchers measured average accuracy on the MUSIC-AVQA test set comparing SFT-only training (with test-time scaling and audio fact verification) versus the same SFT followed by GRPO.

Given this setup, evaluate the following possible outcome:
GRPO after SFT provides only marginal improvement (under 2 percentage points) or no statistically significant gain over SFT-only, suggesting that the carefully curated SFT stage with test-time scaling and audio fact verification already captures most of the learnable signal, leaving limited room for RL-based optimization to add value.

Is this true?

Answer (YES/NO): YES